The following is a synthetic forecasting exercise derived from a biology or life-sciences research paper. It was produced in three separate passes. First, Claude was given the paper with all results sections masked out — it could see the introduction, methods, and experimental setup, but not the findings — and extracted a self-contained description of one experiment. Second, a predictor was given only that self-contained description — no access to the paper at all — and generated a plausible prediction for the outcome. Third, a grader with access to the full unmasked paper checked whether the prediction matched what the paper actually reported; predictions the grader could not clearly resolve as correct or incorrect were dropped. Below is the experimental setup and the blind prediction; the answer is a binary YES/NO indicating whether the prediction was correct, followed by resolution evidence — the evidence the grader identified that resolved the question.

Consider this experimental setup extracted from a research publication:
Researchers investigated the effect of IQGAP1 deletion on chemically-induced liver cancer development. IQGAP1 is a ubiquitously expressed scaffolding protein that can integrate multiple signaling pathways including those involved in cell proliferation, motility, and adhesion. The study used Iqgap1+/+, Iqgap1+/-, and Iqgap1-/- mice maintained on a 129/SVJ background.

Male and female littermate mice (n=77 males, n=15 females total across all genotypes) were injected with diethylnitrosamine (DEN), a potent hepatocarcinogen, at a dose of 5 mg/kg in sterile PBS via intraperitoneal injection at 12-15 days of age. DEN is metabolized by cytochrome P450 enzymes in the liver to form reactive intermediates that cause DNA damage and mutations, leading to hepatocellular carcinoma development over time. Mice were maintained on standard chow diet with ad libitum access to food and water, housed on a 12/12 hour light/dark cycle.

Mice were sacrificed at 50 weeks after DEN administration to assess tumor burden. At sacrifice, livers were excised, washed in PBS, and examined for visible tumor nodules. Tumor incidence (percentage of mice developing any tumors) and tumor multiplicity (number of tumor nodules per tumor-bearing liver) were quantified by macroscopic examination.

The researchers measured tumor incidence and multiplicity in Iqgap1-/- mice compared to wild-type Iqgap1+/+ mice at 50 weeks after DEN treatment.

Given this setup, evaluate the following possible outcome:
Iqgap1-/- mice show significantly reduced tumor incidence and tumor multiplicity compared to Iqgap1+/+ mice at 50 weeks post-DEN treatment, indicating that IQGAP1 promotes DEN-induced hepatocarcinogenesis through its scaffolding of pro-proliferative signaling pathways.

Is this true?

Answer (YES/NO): NO